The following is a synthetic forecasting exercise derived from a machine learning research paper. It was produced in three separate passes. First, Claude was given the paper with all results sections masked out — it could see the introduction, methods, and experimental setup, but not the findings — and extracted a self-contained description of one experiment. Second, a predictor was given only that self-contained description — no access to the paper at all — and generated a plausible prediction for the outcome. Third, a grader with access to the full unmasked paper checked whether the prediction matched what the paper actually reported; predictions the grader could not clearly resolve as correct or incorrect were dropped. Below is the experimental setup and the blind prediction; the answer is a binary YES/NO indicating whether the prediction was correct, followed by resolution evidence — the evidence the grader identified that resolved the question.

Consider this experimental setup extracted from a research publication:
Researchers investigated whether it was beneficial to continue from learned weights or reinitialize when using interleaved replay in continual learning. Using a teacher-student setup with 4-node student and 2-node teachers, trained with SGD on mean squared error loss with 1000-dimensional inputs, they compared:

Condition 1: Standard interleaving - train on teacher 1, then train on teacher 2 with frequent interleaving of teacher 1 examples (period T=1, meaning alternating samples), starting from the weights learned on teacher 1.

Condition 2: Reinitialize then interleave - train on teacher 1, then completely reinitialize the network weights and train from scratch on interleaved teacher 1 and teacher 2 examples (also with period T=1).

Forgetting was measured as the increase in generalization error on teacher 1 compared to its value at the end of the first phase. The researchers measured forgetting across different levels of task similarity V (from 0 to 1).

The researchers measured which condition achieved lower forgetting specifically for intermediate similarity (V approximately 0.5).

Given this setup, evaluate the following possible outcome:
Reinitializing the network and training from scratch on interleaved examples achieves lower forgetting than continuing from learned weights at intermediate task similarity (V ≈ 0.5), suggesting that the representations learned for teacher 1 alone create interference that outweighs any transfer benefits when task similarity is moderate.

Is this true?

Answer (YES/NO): YES